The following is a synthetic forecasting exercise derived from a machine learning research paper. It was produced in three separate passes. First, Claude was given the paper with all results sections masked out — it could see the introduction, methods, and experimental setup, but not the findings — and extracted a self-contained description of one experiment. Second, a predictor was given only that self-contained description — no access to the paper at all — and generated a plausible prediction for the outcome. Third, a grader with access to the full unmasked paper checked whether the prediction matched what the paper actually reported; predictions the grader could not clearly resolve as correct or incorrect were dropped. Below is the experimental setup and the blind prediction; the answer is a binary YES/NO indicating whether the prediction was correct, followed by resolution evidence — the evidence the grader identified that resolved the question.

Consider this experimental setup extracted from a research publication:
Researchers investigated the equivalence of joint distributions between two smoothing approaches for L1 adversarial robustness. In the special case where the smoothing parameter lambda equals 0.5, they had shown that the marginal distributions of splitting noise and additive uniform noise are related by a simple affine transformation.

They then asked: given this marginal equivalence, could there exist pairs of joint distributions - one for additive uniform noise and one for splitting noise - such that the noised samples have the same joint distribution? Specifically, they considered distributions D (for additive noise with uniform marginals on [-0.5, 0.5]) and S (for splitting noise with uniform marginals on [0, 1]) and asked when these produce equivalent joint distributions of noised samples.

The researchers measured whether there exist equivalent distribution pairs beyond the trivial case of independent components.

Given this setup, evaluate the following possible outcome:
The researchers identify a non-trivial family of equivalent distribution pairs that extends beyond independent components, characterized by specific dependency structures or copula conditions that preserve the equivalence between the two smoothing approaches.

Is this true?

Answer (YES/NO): NO